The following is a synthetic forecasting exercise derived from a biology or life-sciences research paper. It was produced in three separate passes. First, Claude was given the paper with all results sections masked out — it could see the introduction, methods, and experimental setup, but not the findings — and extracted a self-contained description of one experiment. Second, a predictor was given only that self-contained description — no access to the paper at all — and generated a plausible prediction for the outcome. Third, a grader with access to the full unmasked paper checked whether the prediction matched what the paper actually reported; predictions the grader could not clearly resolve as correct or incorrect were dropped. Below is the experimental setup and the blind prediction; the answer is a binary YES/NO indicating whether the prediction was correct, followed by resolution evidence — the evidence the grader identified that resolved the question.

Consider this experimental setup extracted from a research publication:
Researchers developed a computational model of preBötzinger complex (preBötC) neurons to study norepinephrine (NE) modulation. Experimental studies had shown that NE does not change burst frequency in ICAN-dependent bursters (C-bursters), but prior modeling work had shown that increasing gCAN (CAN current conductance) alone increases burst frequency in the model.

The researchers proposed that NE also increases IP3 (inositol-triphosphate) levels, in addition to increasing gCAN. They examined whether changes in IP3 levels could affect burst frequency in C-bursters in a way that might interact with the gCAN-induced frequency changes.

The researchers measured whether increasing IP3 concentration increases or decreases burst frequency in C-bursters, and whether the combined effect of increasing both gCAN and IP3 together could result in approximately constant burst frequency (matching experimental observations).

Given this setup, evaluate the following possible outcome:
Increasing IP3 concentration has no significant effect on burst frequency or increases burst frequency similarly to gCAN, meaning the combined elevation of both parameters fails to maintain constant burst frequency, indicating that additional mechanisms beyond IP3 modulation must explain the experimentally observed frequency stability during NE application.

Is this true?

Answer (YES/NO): NO